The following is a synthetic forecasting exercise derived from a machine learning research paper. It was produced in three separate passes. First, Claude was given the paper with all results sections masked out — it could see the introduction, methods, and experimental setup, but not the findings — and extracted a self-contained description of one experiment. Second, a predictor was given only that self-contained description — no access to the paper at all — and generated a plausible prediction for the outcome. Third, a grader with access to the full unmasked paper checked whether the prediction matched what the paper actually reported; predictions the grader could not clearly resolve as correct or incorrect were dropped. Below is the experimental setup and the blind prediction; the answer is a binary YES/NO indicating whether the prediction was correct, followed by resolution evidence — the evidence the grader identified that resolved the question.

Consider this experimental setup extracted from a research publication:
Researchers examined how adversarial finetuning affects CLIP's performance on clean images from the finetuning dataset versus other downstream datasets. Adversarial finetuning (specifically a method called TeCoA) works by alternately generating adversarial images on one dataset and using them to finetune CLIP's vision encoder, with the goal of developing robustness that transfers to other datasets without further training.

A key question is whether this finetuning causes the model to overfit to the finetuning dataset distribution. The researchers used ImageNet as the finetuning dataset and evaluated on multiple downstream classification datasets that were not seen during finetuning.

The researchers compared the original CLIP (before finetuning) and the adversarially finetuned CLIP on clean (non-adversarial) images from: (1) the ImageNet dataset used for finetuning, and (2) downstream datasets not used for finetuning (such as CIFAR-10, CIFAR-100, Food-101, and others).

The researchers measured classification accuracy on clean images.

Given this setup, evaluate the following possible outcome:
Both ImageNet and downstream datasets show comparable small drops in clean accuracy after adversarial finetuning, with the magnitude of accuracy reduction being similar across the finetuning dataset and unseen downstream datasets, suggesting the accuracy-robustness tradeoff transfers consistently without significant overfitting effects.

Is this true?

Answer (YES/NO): NO